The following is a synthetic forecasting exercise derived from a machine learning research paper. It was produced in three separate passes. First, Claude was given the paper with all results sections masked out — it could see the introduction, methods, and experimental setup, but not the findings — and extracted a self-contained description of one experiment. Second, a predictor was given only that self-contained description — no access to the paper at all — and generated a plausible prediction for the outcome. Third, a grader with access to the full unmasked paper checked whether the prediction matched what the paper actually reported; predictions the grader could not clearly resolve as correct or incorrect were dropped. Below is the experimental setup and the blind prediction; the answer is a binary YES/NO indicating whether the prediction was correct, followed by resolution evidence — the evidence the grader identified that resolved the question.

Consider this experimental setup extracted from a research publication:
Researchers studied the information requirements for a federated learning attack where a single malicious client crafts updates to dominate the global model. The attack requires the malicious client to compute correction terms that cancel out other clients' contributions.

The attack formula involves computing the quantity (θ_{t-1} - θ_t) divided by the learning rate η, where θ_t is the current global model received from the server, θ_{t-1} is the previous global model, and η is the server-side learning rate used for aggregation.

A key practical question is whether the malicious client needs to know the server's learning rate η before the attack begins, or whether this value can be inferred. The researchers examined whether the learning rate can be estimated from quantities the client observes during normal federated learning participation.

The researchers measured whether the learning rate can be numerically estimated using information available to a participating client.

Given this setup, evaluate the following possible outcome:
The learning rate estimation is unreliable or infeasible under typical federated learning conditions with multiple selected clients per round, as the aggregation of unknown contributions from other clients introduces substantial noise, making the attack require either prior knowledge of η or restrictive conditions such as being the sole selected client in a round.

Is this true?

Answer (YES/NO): NO